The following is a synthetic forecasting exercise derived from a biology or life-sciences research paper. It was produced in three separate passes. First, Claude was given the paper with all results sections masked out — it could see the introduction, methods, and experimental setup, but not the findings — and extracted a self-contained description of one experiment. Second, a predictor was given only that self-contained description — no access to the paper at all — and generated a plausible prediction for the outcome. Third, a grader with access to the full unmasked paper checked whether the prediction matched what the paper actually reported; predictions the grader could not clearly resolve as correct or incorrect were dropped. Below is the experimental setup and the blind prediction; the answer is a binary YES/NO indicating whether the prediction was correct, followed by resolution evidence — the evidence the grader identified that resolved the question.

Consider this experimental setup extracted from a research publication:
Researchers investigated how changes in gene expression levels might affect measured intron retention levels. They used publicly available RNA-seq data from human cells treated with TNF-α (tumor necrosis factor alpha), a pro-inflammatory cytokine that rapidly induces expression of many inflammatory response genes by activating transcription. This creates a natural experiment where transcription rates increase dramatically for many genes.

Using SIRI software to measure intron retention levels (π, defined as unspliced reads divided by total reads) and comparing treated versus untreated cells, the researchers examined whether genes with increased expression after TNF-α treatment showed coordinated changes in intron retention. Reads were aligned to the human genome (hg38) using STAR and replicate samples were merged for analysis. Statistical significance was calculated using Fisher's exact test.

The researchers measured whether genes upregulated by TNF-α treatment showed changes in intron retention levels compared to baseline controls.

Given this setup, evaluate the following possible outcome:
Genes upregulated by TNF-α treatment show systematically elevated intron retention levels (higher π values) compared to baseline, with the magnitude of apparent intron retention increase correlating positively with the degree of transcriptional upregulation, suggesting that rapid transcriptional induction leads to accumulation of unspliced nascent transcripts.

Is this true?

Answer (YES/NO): YES